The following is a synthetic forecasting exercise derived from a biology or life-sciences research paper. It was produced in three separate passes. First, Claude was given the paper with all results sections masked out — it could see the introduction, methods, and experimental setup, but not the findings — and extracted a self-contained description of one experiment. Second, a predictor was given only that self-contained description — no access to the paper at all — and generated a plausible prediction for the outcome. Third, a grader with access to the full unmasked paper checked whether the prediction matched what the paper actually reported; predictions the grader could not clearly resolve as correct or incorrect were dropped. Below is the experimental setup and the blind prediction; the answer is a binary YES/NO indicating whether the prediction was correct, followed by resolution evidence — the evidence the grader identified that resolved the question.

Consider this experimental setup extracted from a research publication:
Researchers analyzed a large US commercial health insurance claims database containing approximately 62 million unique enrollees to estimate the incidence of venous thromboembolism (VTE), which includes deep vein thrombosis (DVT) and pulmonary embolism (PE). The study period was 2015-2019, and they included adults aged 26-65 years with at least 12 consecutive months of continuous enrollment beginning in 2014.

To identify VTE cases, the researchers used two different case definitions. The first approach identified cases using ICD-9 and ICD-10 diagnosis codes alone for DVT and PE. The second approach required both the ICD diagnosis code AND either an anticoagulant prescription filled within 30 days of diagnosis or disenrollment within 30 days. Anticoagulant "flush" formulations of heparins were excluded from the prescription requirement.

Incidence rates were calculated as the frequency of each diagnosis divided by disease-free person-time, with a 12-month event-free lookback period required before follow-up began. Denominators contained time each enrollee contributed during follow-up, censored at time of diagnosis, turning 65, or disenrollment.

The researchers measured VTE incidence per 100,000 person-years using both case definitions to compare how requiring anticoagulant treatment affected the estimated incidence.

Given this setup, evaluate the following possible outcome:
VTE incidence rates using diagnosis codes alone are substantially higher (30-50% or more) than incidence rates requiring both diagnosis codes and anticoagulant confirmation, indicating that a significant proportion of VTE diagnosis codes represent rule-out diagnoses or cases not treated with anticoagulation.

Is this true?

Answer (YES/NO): YES